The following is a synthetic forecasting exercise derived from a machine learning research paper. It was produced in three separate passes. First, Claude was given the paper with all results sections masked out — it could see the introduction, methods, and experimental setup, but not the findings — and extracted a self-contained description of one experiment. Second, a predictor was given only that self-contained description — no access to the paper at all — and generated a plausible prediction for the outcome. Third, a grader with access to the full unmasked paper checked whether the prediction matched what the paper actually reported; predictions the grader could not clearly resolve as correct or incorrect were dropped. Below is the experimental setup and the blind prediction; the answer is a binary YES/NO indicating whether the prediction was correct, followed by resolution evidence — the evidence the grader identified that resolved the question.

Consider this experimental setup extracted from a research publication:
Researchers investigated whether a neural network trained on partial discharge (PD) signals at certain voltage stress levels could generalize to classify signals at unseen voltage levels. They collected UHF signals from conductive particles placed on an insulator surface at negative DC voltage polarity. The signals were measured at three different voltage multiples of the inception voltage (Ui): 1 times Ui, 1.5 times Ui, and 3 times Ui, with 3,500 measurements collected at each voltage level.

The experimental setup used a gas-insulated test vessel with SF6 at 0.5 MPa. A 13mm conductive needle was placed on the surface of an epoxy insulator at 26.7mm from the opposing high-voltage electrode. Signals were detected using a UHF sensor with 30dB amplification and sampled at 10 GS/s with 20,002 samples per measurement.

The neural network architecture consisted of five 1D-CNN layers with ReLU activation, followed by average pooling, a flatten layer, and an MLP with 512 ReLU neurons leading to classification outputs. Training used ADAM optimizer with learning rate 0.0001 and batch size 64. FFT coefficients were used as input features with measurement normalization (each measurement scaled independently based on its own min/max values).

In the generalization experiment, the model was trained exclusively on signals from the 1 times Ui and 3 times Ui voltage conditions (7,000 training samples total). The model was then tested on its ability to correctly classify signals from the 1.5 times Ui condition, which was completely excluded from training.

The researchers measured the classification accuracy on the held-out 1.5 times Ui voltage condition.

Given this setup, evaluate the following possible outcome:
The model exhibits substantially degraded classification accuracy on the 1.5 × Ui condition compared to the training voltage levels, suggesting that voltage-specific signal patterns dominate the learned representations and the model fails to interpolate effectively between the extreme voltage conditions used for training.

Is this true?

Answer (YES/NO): NO